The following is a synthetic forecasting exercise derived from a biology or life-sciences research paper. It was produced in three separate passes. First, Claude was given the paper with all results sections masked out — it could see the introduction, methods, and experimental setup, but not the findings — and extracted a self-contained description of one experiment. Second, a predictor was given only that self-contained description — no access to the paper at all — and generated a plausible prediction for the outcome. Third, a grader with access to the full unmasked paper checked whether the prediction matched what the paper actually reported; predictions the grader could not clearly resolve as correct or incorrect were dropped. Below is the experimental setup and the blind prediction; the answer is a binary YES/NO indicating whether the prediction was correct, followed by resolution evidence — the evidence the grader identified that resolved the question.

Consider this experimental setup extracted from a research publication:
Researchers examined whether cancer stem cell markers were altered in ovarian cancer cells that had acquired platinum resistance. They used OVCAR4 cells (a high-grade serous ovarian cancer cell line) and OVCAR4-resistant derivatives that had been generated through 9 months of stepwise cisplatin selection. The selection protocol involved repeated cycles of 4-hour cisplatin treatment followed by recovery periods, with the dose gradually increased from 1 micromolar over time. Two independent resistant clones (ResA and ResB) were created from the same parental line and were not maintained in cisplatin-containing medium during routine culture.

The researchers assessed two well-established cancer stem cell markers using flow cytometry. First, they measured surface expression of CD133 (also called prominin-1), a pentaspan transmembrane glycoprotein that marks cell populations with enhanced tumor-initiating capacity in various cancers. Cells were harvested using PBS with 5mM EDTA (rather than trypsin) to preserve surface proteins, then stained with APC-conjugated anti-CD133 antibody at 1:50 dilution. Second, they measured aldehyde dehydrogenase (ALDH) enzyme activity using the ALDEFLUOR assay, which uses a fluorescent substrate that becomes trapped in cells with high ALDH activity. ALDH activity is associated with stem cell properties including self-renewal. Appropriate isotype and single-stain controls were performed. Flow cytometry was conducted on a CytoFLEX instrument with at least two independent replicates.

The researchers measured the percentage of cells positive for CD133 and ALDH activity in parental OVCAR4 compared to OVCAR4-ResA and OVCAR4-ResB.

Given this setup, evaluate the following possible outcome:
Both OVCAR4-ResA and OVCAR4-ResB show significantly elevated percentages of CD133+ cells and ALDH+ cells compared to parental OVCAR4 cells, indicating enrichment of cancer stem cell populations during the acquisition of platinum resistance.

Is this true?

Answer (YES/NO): NO